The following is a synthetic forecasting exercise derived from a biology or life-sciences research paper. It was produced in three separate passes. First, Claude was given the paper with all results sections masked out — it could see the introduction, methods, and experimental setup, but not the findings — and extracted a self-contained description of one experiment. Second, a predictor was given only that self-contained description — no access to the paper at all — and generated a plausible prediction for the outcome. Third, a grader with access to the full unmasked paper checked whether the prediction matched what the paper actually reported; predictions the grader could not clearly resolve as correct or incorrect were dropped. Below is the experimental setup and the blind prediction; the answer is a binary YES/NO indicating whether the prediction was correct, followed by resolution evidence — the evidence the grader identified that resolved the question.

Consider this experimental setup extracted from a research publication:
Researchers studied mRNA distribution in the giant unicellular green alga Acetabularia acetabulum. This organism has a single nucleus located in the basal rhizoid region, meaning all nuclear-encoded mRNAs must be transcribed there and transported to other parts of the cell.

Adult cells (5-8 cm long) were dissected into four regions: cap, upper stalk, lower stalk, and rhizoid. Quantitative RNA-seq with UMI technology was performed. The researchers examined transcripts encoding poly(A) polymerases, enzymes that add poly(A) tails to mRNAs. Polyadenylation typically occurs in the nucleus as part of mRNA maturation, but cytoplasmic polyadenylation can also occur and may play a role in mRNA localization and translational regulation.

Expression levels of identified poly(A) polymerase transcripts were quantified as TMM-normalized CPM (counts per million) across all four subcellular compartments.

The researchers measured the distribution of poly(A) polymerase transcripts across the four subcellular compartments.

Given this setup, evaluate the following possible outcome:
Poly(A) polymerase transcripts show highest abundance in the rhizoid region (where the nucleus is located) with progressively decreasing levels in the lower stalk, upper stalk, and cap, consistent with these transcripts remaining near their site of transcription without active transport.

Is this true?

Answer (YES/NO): NO